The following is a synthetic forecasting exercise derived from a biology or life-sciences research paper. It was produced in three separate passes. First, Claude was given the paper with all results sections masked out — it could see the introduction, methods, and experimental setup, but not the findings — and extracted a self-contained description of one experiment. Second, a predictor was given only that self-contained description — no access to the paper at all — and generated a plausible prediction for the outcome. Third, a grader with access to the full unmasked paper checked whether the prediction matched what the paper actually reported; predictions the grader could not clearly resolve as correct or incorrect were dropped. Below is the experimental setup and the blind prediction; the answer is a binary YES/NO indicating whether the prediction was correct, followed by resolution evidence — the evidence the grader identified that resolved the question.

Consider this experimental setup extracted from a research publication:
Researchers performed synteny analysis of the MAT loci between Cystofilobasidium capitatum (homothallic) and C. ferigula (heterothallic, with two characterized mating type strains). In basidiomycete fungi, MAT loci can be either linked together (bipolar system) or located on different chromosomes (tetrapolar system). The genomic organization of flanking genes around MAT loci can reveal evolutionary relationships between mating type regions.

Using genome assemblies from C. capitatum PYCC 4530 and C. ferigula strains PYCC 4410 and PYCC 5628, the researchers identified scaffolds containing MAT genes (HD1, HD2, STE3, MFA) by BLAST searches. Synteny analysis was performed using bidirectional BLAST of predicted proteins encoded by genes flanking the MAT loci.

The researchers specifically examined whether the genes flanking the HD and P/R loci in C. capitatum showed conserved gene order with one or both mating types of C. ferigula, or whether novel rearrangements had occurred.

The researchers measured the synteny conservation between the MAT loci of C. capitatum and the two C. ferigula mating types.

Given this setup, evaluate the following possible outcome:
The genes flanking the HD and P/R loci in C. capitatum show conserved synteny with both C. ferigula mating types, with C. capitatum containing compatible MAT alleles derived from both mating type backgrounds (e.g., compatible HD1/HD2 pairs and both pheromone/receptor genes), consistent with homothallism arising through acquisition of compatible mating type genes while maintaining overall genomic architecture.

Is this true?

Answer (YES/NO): NO